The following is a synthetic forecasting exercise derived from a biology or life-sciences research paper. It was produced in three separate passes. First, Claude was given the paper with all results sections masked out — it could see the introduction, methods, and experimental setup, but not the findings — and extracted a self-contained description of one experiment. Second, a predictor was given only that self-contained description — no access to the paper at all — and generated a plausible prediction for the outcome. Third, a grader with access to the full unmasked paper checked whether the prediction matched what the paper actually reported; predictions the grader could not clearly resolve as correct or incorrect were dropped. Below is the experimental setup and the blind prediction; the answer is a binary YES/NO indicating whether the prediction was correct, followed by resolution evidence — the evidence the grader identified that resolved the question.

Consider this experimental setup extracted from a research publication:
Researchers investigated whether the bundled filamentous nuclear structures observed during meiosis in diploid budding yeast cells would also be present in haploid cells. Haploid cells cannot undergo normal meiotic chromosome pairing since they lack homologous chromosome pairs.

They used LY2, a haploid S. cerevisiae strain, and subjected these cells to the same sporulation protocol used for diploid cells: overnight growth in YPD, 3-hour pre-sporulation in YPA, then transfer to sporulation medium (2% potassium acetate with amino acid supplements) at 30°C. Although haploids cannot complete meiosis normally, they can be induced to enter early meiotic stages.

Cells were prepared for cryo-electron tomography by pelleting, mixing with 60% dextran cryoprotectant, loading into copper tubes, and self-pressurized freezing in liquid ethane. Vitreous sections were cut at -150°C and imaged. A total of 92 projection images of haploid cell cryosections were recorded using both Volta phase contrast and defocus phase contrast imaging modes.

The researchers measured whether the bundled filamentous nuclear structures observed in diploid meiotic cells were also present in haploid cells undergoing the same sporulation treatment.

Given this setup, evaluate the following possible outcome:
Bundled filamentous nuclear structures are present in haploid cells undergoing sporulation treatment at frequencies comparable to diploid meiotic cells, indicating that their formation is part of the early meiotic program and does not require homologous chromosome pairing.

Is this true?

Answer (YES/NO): NO